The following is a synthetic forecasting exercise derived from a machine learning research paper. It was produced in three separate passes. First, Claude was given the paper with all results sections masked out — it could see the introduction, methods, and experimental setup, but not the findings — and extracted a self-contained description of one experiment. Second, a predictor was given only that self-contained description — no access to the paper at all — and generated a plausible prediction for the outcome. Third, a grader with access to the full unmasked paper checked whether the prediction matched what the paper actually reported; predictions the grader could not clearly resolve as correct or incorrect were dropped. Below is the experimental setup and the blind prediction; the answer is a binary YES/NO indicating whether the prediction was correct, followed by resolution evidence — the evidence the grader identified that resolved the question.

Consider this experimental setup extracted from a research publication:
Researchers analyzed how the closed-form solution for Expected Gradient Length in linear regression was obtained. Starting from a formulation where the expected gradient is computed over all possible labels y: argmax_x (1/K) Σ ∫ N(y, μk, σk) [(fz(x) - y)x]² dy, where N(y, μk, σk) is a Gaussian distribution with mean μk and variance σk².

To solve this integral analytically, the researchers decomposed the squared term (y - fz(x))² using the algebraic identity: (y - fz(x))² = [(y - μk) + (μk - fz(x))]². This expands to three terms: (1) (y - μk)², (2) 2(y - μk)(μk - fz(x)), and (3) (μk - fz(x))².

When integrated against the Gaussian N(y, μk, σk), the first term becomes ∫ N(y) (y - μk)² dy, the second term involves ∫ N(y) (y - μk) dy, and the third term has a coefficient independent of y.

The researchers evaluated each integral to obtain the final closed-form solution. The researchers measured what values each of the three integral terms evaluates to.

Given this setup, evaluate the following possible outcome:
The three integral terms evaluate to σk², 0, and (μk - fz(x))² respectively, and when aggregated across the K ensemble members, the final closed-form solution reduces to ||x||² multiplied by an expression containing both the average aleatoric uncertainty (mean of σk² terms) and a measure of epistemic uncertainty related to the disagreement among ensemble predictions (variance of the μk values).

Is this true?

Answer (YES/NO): NO